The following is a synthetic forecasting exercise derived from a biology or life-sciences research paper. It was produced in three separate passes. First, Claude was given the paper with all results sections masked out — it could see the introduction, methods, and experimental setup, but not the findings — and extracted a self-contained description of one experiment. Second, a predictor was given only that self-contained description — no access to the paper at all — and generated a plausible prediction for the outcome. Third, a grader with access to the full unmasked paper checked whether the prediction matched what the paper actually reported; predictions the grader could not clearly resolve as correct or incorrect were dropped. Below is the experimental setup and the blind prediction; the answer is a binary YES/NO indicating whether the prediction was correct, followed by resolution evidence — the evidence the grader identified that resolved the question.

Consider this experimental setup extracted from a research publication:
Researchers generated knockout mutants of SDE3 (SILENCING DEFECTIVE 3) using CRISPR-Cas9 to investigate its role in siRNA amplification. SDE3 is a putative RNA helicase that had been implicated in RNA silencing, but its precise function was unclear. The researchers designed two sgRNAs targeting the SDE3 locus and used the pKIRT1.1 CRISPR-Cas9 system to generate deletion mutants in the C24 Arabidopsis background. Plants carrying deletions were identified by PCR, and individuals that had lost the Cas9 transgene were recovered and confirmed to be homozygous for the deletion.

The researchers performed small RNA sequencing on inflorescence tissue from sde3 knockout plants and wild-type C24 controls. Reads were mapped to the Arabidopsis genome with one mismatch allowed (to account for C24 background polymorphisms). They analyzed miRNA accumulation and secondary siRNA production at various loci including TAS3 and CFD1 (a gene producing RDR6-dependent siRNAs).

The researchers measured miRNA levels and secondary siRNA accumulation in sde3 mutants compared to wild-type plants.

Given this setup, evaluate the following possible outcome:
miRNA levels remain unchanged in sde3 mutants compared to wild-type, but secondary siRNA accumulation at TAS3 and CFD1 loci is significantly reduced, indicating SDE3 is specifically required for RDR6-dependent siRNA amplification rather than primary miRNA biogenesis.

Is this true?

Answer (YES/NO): NO